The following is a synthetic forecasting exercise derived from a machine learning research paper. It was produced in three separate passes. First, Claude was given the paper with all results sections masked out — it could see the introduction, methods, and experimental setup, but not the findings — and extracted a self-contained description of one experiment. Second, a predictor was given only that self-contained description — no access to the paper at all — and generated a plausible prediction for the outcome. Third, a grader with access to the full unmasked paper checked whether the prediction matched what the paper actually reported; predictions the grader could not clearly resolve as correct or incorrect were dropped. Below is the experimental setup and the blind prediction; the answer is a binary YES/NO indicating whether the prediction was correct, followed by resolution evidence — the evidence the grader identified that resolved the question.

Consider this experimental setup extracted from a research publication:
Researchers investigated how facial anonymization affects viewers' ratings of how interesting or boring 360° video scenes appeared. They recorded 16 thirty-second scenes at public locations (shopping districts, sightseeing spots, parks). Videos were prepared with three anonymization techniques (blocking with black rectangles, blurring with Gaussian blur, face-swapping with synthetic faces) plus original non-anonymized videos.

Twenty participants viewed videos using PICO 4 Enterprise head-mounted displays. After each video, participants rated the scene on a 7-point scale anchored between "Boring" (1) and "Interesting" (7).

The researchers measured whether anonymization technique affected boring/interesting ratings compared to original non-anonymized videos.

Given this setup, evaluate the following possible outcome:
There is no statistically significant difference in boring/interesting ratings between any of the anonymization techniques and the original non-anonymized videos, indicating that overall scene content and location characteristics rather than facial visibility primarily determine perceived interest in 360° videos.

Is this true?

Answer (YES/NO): YES